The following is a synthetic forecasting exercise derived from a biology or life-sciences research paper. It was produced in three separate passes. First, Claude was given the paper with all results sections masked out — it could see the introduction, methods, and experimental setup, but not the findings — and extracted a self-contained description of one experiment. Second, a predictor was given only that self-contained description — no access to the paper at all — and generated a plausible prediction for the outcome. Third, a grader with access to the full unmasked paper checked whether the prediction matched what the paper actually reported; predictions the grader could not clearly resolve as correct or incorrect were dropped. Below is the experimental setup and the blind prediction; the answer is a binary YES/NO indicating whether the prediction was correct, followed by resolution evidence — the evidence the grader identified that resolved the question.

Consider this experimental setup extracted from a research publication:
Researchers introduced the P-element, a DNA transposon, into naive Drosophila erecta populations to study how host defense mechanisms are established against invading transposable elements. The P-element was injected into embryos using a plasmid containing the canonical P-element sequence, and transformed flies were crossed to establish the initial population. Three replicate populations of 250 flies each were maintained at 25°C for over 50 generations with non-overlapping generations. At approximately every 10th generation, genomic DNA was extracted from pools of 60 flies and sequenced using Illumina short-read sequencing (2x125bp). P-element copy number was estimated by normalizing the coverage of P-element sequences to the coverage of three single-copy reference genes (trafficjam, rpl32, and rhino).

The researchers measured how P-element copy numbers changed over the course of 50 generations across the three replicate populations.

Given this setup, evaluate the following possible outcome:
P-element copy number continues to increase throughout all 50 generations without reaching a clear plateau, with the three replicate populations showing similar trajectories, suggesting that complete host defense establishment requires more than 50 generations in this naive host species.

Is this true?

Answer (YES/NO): NO